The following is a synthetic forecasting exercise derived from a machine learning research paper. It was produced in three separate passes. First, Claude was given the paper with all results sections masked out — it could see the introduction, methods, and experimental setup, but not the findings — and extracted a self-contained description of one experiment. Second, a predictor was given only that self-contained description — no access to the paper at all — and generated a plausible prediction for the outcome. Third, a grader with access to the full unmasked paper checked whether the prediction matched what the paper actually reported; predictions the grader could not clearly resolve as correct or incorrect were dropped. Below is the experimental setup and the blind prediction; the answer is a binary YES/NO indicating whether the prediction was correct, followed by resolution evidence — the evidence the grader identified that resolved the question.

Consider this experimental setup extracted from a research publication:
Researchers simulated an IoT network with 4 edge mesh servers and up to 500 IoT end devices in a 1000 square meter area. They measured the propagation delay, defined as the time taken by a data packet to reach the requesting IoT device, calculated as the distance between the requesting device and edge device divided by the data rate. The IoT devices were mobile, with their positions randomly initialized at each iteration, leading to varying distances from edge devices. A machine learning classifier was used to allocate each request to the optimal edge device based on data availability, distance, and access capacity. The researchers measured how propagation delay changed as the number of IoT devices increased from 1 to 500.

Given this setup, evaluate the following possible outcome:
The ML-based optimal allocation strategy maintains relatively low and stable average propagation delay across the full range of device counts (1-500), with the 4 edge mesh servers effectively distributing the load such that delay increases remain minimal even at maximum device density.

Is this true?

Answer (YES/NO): NO